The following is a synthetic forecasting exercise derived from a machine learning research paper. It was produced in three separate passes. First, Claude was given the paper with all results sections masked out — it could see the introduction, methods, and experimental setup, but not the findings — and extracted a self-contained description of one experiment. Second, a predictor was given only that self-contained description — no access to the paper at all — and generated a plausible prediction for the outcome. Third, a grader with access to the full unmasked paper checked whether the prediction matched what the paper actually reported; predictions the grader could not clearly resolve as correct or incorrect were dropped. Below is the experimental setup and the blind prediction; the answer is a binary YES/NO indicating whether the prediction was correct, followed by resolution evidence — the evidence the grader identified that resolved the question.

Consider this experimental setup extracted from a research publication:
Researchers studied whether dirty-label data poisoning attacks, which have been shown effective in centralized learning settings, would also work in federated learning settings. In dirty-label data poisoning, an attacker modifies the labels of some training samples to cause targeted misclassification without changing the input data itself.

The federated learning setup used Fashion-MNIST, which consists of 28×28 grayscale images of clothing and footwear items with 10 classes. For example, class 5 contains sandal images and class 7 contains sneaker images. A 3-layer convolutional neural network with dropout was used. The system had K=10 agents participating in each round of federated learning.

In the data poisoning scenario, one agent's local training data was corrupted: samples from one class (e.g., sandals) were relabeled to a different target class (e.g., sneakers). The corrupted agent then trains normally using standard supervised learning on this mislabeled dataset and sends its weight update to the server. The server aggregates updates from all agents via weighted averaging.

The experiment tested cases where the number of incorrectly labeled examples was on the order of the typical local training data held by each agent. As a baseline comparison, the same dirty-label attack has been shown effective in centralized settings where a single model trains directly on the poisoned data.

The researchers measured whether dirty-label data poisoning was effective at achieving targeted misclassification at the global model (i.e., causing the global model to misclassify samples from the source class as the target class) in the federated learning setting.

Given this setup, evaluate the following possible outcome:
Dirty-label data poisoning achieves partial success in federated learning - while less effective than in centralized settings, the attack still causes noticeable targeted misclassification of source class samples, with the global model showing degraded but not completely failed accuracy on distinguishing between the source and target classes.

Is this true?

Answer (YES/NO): NO